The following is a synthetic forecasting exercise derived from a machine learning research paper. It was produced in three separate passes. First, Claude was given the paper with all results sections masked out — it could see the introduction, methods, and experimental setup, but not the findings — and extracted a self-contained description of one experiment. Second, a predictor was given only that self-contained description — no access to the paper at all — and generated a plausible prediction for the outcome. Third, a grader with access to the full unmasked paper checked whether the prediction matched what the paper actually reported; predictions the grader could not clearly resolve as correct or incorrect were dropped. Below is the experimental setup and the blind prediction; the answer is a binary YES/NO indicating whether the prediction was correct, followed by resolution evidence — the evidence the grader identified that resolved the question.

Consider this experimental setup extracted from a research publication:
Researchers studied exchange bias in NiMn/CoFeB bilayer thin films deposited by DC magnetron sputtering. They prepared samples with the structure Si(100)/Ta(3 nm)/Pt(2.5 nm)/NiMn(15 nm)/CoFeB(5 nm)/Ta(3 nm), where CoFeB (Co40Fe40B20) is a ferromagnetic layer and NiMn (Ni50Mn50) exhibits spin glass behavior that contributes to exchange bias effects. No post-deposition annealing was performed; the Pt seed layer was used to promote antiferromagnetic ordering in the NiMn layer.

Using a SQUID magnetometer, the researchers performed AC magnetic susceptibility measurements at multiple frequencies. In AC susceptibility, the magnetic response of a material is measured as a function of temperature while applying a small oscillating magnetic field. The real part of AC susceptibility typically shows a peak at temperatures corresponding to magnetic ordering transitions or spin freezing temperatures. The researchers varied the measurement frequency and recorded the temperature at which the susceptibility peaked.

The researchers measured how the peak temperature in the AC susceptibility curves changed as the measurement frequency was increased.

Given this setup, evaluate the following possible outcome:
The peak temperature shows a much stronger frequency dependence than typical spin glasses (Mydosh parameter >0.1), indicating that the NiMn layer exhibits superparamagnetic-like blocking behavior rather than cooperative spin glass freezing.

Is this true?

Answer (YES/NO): NO